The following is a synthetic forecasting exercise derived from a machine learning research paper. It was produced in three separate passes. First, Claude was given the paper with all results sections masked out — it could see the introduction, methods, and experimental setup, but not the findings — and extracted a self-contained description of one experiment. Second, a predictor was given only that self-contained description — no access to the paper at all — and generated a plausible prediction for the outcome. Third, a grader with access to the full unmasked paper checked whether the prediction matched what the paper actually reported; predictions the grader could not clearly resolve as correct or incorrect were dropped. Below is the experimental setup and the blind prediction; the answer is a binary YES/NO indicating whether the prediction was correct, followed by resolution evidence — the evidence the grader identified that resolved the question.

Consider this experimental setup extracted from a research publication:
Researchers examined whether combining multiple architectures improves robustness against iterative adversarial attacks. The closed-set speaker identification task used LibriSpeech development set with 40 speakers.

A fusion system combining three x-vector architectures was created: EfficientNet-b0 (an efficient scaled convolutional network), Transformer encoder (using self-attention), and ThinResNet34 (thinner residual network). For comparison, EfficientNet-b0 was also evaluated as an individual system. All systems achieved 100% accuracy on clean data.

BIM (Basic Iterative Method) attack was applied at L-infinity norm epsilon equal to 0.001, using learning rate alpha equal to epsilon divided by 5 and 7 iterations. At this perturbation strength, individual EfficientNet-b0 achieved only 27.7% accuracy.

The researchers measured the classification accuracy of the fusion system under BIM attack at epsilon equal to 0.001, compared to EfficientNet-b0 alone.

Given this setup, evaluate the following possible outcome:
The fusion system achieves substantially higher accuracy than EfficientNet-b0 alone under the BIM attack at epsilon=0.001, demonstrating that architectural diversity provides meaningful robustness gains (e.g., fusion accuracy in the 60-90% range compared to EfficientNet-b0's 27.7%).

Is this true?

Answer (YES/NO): YES